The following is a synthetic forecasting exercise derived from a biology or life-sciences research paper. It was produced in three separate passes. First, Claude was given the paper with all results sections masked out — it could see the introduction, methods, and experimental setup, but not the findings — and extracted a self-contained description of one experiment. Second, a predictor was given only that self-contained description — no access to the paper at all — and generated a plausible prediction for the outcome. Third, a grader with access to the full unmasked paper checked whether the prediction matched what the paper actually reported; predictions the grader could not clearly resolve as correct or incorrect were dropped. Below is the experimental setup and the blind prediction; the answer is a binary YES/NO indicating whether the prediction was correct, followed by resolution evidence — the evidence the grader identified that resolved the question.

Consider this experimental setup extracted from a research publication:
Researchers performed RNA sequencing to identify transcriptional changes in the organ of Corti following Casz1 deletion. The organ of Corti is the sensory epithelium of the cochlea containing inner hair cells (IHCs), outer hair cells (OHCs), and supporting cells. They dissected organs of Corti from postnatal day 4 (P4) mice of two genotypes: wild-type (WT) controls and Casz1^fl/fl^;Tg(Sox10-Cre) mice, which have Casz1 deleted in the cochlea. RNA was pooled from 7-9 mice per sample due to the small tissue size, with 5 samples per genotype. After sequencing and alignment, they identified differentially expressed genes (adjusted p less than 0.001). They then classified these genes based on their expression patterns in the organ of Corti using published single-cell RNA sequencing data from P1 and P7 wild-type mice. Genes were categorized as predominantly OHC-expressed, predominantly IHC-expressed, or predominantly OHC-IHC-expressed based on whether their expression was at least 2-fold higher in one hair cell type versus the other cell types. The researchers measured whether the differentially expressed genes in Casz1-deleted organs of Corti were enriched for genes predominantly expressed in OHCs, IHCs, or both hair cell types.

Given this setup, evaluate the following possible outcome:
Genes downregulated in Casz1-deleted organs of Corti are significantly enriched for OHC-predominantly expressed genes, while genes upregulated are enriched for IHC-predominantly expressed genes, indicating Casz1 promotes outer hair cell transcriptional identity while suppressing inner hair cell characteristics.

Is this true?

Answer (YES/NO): NO